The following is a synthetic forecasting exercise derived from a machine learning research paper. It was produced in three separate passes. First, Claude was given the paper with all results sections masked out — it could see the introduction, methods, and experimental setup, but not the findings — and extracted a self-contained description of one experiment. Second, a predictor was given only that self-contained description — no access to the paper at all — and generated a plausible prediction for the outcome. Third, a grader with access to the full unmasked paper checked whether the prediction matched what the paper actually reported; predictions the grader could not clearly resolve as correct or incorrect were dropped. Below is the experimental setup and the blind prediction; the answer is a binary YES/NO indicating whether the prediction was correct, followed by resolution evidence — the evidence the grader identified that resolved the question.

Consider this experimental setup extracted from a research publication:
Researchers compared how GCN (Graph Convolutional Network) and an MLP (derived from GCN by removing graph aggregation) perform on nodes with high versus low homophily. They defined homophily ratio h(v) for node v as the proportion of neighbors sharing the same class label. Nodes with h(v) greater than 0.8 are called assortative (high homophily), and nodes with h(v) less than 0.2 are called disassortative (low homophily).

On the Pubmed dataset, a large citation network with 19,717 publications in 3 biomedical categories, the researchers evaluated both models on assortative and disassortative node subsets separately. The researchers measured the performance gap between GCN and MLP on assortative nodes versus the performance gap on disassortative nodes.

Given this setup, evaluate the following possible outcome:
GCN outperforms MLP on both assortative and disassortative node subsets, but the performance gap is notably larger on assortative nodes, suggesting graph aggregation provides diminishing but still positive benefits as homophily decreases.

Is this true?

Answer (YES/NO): NO